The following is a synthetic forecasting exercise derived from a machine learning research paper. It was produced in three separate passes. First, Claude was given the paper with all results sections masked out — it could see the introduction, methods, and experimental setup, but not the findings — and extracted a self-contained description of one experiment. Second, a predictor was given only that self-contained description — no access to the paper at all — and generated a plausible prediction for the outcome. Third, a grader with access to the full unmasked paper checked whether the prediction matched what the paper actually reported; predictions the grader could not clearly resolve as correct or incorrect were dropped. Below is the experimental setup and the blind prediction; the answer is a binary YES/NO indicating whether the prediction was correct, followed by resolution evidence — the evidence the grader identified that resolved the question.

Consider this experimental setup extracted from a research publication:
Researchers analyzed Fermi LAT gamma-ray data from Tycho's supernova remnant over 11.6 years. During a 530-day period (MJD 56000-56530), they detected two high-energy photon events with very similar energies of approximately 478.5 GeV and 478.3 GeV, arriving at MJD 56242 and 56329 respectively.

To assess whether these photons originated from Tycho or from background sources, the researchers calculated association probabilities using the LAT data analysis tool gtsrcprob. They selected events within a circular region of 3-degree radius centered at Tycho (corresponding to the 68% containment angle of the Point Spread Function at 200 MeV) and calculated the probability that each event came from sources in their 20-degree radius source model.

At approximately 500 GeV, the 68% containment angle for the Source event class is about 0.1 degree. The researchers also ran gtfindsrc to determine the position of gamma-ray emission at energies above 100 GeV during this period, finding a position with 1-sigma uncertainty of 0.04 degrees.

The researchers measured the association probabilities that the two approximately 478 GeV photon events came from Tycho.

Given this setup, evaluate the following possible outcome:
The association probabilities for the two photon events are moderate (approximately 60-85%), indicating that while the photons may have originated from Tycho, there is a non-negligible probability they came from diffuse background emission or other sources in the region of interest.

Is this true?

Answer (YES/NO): NO